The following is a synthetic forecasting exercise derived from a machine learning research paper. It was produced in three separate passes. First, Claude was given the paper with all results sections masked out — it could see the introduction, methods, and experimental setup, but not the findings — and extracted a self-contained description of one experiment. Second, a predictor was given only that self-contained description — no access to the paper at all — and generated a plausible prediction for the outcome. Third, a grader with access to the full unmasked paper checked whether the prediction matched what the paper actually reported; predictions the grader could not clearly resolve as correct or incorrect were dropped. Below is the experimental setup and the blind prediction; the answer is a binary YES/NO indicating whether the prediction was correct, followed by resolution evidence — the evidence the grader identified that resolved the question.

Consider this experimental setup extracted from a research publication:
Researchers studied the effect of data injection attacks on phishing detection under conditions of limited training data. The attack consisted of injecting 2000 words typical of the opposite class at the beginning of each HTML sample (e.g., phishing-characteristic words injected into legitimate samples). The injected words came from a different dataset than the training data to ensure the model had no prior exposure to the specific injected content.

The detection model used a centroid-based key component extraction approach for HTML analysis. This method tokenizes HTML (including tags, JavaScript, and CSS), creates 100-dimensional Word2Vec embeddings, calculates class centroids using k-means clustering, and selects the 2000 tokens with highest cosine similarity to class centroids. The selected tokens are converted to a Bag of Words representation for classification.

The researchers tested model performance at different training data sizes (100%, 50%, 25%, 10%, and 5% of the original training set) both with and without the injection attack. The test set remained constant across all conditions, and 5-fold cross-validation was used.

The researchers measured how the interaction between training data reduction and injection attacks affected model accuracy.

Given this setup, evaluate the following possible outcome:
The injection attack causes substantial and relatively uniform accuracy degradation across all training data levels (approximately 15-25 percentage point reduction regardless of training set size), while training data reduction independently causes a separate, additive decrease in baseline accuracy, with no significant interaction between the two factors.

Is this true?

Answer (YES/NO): NO